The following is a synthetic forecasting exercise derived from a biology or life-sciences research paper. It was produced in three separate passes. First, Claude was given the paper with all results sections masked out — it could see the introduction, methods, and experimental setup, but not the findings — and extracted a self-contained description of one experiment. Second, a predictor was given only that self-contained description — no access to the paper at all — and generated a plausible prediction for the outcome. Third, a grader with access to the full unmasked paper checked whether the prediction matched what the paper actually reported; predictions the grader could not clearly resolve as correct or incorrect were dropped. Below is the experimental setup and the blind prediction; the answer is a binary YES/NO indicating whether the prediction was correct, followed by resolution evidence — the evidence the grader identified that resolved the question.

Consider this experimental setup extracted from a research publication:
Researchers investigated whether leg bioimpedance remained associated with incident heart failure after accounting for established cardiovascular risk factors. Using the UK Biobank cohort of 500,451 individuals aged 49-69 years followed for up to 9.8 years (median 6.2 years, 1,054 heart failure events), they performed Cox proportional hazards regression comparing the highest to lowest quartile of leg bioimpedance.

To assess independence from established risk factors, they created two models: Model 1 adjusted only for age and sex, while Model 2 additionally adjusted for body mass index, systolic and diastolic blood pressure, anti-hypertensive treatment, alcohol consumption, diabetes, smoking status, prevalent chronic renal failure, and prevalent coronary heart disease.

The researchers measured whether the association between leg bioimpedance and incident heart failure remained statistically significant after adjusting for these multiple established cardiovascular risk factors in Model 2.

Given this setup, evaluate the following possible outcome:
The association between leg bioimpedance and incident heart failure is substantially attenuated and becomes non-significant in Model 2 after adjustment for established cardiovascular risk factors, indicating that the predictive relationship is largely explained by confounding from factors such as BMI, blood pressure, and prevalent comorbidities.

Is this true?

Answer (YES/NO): NO